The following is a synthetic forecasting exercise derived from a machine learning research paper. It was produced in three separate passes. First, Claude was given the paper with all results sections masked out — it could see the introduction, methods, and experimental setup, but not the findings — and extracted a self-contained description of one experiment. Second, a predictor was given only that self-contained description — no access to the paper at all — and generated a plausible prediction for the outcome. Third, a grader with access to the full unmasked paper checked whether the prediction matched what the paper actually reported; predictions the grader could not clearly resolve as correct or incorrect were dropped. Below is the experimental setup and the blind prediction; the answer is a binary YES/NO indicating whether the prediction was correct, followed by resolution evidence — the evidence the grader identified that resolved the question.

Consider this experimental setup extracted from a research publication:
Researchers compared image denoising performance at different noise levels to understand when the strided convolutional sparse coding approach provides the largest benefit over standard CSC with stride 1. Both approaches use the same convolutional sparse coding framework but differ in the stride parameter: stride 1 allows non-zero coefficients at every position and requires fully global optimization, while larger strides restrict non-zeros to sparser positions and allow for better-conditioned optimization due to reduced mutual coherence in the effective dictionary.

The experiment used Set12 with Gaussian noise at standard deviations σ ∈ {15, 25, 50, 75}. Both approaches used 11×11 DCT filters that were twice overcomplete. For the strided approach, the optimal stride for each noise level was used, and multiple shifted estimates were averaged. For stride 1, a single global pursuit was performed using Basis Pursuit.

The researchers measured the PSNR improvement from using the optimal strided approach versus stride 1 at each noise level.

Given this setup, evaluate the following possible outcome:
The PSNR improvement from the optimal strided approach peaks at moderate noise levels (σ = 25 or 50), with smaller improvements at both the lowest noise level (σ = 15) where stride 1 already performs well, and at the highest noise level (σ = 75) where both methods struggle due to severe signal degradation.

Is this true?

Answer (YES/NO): NO